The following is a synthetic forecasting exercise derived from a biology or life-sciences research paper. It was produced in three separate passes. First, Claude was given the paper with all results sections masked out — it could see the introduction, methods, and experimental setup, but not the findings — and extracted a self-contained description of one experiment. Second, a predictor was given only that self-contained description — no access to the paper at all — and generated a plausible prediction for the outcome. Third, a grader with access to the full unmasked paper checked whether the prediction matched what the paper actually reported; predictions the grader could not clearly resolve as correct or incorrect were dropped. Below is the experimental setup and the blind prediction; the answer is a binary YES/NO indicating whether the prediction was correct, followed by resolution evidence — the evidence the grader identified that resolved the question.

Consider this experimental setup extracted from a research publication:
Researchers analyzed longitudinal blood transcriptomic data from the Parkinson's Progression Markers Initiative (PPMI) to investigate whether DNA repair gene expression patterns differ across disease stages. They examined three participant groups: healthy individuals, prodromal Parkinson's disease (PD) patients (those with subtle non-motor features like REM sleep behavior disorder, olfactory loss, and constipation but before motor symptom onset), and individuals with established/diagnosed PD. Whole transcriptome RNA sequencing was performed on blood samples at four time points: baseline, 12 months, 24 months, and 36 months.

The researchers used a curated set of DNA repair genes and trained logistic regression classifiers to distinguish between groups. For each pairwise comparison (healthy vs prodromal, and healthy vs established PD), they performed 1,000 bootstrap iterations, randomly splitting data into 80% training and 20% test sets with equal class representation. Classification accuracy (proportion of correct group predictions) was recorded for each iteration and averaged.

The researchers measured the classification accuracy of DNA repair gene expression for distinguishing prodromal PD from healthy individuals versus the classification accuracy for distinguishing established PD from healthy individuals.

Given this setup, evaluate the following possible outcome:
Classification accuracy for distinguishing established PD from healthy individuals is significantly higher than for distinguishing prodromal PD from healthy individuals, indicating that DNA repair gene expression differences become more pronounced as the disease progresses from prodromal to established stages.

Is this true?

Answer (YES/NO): NO